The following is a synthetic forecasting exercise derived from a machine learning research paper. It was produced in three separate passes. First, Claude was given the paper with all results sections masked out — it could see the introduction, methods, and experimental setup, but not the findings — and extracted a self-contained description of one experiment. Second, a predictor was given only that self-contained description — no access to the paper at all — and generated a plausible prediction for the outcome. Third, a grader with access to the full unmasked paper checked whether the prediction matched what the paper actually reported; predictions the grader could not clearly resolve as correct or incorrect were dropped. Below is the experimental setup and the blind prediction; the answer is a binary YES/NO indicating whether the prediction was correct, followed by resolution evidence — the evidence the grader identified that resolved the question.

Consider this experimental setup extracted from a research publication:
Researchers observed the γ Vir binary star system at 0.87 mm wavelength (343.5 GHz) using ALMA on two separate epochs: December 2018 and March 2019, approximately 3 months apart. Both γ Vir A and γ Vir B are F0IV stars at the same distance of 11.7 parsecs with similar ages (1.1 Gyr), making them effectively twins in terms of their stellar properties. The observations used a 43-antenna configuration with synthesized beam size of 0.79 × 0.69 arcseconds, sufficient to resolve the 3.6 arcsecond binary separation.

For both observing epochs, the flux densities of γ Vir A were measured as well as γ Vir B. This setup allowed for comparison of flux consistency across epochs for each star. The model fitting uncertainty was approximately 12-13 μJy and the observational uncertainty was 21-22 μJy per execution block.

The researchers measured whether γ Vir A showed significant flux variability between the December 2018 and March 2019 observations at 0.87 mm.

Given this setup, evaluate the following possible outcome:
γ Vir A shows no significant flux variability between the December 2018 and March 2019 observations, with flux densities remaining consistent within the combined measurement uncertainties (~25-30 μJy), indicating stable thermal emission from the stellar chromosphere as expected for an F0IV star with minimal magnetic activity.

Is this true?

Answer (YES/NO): NO